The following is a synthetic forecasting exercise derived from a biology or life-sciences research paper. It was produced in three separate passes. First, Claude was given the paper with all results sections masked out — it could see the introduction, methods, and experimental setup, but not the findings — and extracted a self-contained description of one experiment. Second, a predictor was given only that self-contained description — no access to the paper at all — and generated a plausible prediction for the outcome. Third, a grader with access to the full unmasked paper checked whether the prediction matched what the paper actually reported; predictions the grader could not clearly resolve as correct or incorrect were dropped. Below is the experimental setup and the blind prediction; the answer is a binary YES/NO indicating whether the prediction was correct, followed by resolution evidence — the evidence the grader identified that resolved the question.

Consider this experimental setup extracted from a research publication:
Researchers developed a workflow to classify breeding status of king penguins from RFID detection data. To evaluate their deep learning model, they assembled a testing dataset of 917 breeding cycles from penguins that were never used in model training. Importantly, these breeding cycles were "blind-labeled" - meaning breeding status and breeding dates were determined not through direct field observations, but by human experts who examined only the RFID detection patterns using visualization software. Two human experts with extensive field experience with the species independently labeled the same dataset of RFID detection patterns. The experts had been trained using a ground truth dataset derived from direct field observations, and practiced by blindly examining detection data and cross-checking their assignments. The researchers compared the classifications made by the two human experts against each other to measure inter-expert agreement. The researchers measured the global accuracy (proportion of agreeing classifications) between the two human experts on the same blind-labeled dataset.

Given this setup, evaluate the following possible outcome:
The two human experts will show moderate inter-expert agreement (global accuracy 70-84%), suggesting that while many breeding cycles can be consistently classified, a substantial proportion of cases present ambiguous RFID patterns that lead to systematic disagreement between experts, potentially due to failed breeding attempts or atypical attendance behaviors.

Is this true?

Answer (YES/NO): NO